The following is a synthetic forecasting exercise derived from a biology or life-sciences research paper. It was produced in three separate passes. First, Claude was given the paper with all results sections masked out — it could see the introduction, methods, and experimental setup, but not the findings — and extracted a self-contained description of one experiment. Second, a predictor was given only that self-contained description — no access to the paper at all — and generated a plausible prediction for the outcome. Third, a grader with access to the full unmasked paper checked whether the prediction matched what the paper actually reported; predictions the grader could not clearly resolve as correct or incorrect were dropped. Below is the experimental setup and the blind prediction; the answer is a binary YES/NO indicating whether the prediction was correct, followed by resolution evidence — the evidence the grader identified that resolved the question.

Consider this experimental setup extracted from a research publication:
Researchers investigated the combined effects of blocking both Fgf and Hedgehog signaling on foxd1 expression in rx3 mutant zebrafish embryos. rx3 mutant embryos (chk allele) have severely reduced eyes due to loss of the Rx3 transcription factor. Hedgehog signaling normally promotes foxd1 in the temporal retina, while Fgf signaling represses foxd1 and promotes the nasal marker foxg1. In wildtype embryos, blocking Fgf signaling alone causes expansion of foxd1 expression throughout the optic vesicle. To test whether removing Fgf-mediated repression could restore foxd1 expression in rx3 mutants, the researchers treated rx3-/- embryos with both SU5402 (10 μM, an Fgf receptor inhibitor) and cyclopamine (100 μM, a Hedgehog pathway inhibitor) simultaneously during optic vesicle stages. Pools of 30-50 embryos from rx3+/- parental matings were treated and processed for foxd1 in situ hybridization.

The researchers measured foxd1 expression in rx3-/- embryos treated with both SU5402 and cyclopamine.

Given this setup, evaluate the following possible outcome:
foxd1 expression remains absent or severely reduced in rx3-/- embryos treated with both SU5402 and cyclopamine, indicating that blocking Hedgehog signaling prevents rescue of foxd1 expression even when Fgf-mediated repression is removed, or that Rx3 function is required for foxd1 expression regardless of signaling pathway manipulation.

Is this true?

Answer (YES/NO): YES